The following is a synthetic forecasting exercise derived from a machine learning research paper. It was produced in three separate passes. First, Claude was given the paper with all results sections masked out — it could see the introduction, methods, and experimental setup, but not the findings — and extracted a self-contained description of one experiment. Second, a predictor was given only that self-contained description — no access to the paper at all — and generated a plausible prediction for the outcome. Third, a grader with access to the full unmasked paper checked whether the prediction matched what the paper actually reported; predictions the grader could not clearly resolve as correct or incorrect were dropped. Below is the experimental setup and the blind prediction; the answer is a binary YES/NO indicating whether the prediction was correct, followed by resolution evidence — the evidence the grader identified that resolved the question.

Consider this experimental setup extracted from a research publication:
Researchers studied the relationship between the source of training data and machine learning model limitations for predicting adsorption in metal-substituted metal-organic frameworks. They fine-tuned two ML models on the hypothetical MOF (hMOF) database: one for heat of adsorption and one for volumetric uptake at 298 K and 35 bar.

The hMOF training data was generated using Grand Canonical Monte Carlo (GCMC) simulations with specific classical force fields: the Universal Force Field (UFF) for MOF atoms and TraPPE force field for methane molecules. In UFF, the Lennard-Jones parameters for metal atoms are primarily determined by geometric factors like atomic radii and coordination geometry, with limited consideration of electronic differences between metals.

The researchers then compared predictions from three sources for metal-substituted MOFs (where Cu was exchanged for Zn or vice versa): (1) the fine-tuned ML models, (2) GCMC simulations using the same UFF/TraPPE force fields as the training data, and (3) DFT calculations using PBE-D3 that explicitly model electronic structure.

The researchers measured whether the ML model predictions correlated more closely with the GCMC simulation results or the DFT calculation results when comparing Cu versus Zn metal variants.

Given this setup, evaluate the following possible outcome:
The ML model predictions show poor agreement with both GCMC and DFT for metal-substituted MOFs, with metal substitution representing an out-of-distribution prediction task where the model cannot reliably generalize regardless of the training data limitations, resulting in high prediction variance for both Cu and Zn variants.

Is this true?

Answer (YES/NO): NO